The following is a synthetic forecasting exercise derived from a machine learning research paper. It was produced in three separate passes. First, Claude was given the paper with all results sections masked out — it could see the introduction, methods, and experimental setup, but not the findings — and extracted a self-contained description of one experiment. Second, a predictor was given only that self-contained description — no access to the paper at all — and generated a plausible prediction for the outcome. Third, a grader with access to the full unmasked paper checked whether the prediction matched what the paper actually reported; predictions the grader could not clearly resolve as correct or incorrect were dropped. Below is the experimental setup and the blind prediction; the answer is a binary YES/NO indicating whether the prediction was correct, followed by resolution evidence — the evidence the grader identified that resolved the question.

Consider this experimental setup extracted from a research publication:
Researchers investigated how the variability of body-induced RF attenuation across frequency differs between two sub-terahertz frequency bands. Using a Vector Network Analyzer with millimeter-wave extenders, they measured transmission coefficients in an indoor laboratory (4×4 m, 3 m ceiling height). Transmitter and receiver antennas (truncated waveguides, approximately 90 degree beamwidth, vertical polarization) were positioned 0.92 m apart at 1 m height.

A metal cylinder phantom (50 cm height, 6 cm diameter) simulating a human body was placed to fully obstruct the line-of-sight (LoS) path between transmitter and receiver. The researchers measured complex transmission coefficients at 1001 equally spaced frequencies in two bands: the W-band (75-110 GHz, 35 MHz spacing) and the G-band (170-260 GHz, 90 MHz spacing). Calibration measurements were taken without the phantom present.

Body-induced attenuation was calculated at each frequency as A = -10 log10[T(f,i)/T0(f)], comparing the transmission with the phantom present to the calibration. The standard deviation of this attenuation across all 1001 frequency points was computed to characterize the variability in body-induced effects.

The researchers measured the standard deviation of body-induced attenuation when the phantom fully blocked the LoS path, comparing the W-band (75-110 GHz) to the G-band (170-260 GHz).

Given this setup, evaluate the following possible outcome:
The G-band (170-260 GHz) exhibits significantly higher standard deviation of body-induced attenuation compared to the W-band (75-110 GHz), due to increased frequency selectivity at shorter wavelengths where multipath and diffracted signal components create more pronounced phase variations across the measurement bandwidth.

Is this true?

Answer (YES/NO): YES